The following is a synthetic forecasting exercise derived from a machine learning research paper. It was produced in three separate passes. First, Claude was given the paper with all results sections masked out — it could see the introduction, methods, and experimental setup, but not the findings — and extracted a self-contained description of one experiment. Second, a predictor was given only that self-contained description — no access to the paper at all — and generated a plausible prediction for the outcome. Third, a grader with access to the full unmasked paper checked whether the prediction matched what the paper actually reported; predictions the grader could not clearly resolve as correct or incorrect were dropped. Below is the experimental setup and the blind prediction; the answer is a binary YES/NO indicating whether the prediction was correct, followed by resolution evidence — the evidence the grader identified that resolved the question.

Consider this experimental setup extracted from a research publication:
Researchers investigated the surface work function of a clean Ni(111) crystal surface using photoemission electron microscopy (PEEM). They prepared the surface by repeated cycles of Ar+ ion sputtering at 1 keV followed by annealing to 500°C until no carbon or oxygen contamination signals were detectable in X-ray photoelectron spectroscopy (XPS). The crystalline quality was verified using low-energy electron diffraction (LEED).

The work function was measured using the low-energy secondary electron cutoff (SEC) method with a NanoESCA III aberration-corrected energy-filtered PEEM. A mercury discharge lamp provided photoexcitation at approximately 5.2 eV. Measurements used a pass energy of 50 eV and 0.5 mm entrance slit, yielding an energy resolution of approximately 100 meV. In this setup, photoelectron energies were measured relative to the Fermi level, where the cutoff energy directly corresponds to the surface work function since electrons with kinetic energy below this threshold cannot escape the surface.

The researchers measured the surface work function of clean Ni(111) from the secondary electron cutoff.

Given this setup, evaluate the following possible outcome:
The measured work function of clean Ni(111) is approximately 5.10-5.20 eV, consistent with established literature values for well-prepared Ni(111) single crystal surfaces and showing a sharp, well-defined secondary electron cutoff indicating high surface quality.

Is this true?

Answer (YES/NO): NO